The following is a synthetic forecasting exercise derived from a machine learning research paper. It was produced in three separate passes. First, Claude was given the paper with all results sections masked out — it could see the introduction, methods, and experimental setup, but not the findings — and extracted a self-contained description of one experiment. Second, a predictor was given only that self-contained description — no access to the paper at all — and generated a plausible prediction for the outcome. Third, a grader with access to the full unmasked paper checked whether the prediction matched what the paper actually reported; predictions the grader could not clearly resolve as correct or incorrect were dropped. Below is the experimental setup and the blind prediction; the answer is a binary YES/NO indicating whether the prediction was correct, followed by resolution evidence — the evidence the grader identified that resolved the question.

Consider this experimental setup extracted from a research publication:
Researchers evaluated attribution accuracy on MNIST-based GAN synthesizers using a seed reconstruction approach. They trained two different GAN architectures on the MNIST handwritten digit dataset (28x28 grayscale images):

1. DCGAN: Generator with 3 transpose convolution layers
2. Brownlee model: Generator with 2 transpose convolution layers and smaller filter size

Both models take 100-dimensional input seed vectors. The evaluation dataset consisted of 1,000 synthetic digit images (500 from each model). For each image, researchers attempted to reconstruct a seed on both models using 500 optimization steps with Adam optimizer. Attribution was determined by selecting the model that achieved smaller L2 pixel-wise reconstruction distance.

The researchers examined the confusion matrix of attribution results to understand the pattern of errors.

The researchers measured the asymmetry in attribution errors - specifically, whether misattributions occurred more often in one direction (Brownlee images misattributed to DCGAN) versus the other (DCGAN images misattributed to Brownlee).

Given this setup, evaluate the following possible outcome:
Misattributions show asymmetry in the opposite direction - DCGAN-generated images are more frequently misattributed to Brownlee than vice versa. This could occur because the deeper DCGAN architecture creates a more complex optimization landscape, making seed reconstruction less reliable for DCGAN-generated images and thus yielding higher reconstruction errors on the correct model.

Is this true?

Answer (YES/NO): NO